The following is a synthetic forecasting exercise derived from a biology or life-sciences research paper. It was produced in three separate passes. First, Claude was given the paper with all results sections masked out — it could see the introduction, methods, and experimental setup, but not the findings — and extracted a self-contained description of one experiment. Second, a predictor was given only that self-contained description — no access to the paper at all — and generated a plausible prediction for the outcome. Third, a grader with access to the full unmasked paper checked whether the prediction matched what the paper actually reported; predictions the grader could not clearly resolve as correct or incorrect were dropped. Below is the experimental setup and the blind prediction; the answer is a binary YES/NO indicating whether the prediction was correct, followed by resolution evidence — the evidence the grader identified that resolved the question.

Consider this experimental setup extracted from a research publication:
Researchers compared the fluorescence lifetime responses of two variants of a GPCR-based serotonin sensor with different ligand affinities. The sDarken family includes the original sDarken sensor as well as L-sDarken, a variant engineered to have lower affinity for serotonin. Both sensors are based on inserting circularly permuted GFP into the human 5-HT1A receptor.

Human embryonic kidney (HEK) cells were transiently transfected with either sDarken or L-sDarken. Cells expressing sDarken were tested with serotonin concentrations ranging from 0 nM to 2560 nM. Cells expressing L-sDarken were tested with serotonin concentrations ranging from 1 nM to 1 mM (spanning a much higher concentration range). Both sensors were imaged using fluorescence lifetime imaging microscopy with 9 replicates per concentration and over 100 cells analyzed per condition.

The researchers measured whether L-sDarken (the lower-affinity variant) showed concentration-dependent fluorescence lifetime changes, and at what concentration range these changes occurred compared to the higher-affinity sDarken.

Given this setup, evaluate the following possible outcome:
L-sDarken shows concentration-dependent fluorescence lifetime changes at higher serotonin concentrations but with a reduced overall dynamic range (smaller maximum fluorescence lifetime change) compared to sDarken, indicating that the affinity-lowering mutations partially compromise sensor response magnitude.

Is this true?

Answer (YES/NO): NO